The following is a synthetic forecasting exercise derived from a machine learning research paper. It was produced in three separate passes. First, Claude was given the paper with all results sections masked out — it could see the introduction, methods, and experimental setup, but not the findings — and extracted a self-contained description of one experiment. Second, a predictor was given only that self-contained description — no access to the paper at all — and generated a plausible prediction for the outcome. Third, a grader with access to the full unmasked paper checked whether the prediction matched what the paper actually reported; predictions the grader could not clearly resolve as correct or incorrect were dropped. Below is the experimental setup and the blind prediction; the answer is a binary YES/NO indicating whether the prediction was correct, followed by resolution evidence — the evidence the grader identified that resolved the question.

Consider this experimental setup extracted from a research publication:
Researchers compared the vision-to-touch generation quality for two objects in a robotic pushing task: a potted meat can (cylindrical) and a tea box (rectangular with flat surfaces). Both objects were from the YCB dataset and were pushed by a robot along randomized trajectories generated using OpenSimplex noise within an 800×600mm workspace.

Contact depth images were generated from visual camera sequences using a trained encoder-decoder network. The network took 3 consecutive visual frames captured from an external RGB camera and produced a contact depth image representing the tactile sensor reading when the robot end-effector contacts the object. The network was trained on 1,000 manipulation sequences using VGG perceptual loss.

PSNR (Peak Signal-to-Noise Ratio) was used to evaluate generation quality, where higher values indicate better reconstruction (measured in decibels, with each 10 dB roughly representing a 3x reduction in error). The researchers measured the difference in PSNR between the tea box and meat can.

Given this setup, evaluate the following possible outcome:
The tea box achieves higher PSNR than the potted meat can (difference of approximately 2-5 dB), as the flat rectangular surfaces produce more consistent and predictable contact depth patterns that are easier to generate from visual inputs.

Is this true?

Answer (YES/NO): NO